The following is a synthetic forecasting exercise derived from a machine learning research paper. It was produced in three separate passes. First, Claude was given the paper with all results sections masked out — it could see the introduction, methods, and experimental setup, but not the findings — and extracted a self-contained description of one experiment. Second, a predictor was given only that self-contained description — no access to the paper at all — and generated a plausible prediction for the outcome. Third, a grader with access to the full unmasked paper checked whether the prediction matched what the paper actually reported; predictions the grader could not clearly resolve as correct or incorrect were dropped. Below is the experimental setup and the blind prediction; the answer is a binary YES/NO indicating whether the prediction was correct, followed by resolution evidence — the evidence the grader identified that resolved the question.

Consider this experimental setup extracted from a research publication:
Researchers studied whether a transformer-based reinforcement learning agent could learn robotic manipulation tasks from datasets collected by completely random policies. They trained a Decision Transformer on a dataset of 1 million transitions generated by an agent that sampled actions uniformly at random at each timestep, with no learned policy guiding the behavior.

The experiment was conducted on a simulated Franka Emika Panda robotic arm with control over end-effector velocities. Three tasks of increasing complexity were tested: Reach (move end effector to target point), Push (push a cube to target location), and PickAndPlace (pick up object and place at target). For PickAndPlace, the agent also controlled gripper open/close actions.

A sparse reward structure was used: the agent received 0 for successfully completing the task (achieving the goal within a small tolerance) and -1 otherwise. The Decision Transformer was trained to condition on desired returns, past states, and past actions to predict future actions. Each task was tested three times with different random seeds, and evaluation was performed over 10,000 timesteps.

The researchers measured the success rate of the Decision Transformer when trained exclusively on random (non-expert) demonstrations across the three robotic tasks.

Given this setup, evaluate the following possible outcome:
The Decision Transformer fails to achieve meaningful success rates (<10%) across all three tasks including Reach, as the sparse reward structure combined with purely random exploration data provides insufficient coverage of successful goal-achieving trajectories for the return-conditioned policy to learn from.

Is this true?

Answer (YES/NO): NO